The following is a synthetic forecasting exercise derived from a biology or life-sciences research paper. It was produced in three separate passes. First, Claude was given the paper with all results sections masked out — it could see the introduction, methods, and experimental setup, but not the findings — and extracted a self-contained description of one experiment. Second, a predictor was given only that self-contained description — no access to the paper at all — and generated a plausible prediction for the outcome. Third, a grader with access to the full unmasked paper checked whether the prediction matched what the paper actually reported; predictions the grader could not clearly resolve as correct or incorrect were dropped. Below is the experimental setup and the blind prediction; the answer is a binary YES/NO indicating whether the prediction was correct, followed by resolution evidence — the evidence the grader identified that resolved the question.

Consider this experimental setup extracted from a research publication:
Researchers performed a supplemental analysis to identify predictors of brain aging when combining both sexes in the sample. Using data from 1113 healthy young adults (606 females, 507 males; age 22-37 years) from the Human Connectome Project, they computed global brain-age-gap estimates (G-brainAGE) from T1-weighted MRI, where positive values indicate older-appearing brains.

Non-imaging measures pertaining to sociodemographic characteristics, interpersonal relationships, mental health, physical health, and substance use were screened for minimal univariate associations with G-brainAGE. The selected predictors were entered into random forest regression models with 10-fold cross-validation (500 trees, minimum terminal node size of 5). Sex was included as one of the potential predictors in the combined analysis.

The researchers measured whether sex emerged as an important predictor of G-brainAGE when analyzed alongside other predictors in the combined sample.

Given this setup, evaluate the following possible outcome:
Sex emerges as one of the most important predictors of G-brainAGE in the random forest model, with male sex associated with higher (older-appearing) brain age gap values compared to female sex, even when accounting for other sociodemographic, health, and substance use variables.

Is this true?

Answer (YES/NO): NO